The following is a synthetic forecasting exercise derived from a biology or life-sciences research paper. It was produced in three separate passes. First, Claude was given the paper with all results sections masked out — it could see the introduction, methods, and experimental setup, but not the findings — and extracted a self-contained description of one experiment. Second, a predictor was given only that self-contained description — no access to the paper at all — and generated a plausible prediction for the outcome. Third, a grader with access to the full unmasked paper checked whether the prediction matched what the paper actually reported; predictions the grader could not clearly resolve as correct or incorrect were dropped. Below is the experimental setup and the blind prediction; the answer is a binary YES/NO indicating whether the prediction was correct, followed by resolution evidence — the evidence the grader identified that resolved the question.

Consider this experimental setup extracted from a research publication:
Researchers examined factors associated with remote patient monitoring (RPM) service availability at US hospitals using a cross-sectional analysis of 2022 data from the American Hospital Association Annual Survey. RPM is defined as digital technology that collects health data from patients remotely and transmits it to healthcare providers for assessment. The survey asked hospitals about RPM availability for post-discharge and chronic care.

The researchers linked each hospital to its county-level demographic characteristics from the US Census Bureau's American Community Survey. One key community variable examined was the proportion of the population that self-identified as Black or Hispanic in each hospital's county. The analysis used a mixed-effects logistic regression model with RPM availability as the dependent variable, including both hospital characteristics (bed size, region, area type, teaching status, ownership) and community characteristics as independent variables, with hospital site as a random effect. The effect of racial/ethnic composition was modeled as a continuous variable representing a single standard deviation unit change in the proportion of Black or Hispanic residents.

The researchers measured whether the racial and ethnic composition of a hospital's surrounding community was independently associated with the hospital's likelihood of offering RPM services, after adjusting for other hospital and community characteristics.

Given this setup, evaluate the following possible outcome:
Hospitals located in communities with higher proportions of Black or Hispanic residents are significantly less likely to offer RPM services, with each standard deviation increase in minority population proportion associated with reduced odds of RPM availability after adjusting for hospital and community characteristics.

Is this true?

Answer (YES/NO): NO